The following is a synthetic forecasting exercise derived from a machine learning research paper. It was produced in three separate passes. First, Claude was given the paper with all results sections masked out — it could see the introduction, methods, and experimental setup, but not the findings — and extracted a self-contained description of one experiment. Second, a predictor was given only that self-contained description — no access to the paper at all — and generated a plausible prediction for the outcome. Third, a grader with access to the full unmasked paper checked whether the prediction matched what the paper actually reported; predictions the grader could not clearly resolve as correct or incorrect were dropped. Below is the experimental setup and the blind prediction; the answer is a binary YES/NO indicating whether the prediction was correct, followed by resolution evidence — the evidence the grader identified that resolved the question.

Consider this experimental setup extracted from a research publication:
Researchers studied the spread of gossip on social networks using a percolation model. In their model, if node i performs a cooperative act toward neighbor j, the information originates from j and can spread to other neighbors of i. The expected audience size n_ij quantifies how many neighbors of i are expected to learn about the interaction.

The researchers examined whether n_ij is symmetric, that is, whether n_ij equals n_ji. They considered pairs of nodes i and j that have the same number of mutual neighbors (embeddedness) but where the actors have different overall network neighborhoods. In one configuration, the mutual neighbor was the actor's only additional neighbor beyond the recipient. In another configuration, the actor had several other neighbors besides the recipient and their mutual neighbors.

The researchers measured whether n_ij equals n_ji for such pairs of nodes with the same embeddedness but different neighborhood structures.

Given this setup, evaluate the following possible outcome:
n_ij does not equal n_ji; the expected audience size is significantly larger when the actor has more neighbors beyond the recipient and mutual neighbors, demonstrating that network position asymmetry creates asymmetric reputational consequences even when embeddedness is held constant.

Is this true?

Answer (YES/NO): YES